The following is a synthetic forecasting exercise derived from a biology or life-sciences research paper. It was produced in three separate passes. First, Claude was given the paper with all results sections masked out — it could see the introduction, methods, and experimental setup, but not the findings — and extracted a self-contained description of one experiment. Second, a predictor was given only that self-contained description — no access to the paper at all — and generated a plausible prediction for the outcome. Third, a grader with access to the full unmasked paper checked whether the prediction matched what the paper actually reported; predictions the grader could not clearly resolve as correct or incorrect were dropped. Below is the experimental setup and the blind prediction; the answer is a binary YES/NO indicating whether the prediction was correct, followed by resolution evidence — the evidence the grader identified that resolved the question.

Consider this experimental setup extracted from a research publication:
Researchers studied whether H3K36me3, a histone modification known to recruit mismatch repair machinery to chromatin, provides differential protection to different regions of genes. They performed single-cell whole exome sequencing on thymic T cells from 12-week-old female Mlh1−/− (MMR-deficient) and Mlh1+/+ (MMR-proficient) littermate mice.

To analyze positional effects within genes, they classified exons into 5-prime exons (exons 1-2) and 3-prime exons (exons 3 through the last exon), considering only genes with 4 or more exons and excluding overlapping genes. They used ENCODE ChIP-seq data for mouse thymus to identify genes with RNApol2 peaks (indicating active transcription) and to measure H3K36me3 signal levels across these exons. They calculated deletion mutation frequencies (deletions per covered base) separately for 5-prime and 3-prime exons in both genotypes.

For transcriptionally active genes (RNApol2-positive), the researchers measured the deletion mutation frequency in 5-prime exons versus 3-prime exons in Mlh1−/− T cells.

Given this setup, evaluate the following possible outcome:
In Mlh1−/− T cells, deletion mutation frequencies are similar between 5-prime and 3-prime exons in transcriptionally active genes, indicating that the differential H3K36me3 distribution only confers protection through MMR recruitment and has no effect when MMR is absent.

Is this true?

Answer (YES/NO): NO